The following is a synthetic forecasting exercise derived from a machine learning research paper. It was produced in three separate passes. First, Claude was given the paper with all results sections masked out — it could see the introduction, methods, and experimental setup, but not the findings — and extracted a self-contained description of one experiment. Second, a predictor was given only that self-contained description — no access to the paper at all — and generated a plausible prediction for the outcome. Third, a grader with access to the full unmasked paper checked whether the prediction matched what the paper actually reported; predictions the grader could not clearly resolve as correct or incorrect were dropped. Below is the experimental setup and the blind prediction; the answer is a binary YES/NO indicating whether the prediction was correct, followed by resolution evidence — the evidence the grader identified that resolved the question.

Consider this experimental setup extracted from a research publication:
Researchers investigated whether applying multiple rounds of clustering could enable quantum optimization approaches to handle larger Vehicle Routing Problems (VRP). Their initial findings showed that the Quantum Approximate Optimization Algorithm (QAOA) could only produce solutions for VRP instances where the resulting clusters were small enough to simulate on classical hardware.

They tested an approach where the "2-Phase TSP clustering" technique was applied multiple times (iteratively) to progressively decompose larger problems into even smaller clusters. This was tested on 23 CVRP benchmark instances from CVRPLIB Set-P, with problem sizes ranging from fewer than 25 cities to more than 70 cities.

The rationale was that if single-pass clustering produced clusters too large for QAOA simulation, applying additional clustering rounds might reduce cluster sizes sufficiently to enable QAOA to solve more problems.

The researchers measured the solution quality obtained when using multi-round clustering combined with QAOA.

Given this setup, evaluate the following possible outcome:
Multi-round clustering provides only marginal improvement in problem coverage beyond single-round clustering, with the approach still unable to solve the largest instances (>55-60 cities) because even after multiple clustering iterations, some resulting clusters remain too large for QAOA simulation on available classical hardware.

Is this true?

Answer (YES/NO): NO